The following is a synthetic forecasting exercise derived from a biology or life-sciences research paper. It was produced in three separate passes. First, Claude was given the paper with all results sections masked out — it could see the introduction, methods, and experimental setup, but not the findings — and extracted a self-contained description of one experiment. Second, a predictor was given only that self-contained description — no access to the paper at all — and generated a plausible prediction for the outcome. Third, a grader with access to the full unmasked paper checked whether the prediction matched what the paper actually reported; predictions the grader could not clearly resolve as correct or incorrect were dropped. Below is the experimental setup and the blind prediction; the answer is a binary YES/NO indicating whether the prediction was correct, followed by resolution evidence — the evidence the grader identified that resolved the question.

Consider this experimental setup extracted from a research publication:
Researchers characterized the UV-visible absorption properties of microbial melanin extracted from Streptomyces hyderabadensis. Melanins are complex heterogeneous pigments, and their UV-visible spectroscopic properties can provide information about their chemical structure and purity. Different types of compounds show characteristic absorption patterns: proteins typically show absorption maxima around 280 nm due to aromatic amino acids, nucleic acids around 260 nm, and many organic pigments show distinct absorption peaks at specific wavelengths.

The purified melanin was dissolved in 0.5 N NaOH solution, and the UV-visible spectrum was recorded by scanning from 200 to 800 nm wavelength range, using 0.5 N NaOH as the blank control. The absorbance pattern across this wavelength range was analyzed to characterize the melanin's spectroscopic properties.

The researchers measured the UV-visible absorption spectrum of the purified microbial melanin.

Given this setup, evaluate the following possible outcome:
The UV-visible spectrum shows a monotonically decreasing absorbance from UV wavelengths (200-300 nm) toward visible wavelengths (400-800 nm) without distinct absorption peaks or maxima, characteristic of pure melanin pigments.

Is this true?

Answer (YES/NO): NO